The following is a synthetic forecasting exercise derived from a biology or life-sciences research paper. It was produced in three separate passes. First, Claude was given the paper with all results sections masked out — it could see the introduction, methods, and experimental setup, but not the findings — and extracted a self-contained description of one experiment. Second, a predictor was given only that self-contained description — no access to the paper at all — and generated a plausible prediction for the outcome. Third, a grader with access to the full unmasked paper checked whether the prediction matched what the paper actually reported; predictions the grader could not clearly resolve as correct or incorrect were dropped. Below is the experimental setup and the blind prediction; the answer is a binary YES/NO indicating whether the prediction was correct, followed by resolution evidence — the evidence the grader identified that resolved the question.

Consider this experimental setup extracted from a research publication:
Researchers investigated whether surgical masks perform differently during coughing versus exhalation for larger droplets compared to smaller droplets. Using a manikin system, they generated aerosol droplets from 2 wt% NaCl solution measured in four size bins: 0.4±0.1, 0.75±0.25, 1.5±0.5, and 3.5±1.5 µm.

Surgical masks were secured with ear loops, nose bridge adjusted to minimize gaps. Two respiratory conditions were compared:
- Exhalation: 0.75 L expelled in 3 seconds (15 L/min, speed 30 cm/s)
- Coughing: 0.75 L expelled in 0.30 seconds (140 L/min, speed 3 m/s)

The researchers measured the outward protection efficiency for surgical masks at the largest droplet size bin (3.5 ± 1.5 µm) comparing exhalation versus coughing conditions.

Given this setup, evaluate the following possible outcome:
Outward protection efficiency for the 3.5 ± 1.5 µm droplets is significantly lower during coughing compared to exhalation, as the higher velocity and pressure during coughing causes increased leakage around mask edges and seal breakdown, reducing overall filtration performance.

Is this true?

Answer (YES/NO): NO